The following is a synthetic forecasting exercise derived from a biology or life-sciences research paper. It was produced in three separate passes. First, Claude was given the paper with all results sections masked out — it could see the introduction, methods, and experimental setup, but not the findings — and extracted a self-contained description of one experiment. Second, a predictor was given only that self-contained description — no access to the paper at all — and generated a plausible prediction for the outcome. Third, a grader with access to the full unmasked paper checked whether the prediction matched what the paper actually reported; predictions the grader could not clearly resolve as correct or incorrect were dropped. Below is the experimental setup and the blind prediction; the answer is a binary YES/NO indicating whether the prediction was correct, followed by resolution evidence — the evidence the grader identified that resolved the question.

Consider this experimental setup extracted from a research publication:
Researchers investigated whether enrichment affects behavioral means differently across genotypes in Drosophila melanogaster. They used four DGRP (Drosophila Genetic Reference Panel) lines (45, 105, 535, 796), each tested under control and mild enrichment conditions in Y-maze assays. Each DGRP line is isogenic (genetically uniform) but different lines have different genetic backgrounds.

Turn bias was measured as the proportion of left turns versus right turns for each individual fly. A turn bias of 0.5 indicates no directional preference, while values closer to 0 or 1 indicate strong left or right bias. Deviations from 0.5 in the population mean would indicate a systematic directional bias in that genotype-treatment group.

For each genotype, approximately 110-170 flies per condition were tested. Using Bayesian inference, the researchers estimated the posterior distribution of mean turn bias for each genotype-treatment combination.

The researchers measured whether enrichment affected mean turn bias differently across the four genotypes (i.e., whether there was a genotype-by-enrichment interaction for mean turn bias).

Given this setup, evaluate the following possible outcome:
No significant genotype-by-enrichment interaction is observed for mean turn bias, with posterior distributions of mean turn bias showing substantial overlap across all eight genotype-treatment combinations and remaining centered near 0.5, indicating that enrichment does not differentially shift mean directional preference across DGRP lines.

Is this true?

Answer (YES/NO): YES